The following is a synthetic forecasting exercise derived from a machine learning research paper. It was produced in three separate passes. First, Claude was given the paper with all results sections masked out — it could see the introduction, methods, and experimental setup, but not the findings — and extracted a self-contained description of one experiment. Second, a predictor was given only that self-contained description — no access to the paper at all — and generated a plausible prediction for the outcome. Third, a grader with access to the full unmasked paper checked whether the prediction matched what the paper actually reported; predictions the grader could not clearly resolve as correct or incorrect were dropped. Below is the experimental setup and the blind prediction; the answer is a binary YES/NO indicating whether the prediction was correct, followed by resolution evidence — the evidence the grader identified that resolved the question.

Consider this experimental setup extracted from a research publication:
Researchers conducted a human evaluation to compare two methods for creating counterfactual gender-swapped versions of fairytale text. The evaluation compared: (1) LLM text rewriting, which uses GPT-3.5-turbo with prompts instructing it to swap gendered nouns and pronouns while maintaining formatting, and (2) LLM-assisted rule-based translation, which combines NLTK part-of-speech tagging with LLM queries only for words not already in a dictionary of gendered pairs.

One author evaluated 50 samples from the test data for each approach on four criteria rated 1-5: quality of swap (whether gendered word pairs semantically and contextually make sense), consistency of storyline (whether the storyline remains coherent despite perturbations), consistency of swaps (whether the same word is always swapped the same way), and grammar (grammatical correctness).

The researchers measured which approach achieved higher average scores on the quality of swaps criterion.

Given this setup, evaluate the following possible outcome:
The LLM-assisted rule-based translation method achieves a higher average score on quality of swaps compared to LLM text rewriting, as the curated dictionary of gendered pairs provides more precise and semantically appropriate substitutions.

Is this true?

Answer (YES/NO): YES